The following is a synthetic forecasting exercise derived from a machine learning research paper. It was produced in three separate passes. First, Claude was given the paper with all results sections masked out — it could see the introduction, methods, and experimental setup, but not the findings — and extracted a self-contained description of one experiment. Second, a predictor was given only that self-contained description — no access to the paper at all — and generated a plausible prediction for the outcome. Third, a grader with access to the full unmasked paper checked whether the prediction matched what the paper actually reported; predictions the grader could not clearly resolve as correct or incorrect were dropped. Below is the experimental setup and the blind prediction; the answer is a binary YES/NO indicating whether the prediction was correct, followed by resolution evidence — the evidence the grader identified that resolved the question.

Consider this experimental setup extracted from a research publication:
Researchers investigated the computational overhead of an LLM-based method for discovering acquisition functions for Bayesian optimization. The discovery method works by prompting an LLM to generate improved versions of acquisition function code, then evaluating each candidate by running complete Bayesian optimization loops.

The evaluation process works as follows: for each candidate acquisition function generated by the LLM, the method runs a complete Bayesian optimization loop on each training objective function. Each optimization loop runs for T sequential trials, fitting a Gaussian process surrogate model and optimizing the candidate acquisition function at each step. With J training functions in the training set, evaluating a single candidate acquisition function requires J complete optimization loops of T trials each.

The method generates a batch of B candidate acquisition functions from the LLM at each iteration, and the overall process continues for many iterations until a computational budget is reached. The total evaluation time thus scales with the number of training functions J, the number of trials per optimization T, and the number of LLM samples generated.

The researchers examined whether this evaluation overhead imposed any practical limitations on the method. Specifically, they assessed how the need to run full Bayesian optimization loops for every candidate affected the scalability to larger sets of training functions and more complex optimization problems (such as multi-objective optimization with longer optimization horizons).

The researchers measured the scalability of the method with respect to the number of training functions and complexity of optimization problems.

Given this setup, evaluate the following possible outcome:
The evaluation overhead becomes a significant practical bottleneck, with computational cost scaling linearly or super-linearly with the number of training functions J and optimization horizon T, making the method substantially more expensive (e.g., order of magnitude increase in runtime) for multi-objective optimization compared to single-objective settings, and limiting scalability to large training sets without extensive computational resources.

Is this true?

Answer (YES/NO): NO